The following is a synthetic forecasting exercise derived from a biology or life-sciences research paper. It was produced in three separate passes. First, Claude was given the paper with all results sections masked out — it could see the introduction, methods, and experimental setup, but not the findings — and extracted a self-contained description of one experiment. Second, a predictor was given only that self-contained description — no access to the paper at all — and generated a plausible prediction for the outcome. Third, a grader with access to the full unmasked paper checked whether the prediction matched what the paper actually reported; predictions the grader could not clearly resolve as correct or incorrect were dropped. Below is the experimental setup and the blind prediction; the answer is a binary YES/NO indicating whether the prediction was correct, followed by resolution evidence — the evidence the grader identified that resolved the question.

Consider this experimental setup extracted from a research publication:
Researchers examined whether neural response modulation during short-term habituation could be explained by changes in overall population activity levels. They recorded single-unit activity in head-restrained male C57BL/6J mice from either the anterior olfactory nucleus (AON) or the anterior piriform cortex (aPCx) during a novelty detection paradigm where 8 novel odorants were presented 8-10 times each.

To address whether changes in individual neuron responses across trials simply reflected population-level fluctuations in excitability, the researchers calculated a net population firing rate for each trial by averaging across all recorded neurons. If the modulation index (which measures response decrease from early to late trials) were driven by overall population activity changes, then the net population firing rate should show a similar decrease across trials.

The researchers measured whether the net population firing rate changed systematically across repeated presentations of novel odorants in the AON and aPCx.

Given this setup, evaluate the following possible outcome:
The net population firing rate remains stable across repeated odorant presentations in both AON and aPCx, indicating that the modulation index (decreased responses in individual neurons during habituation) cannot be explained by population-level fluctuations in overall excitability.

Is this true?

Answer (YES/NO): YES